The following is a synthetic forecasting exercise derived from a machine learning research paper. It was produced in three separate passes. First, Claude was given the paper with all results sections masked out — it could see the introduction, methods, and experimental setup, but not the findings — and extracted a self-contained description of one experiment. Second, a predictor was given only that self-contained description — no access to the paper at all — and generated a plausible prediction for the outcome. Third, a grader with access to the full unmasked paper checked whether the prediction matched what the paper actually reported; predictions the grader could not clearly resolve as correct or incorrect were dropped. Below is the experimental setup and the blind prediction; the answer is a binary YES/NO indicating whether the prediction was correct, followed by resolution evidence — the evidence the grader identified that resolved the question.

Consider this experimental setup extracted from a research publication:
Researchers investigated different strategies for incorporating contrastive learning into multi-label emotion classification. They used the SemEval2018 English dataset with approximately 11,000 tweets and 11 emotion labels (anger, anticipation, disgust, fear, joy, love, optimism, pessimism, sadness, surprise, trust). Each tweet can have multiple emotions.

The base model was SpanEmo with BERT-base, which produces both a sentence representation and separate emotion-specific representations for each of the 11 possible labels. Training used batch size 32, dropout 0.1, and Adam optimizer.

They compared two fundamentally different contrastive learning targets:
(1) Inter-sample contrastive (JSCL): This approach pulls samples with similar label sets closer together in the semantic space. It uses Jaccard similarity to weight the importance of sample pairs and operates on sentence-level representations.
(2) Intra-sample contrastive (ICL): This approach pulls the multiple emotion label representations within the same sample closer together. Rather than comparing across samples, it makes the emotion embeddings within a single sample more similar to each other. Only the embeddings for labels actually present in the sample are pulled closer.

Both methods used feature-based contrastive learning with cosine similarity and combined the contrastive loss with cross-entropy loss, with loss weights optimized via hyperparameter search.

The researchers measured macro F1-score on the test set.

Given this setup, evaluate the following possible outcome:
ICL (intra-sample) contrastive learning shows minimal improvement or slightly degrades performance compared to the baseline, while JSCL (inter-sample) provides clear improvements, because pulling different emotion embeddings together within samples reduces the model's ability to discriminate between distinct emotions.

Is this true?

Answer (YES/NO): NO